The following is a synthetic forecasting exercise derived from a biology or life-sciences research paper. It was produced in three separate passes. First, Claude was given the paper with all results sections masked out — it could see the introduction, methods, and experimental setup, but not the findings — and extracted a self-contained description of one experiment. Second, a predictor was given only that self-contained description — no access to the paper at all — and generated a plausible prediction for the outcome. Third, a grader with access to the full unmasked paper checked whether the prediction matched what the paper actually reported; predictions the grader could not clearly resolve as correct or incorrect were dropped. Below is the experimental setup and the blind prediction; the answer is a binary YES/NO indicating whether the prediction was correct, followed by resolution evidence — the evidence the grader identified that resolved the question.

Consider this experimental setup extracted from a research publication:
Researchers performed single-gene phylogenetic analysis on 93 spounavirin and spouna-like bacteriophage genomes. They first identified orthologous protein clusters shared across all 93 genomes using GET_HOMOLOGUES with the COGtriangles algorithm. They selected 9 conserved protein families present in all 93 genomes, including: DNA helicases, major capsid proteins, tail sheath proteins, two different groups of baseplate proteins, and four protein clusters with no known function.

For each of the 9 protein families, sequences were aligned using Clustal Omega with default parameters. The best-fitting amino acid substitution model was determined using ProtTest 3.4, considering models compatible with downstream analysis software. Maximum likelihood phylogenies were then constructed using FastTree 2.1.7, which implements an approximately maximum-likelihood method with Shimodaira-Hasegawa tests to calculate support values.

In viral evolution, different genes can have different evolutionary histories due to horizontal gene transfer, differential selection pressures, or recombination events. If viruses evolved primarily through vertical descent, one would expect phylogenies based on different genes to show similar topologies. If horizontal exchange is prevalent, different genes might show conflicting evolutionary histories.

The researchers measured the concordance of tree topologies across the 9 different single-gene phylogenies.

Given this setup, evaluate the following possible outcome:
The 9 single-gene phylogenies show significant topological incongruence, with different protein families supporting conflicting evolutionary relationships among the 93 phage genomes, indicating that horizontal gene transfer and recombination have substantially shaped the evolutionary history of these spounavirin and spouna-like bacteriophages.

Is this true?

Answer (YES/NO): NO